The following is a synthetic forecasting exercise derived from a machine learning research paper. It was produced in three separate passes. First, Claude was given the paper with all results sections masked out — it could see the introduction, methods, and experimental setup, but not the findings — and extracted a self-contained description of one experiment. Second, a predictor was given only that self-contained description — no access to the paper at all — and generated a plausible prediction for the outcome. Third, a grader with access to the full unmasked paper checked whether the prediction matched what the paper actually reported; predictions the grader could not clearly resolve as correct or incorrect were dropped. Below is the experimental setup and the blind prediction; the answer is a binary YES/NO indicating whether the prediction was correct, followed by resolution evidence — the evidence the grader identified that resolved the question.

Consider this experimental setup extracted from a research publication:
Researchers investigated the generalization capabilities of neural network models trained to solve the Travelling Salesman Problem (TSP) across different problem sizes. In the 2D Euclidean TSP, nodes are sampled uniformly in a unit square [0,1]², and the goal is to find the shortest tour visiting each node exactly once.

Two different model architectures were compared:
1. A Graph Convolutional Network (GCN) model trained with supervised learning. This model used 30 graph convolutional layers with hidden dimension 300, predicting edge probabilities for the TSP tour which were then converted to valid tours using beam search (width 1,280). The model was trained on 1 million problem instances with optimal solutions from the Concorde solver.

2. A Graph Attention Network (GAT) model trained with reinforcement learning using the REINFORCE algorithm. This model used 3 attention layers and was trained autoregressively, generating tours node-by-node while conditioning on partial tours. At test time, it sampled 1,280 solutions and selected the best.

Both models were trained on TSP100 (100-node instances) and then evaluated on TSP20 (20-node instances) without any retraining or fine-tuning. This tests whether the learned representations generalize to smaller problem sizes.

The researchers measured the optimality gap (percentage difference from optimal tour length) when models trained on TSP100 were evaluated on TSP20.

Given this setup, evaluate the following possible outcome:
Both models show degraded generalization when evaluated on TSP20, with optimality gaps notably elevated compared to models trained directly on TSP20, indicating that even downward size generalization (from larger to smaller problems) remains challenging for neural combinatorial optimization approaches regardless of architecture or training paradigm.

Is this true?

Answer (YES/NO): YES